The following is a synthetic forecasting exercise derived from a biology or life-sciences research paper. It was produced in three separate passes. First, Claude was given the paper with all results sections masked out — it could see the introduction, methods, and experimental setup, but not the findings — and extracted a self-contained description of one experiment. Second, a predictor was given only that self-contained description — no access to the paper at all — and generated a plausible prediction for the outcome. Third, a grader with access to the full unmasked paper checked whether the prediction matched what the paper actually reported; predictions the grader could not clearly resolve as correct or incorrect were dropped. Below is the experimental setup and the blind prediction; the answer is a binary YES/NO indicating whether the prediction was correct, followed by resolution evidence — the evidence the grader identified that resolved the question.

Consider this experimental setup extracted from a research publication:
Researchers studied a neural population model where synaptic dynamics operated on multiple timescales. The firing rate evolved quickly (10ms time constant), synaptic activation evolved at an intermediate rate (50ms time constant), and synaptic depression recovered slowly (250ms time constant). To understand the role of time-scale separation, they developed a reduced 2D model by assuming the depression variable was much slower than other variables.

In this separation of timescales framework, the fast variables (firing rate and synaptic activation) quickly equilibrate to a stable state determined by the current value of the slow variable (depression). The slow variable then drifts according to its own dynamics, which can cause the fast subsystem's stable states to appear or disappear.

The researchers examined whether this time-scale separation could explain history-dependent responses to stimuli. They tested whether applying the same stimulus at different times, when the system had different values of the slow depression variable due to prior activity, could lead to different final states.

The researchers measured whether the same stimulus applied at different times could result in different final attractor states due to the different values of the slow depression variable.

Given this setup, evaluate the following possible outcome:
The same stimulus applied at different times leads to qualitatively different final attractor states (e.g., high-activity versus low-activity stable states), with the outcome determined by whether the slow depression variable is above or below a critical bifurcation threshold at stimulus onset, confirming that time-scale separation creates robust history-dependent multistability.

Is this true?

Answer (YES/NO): YES